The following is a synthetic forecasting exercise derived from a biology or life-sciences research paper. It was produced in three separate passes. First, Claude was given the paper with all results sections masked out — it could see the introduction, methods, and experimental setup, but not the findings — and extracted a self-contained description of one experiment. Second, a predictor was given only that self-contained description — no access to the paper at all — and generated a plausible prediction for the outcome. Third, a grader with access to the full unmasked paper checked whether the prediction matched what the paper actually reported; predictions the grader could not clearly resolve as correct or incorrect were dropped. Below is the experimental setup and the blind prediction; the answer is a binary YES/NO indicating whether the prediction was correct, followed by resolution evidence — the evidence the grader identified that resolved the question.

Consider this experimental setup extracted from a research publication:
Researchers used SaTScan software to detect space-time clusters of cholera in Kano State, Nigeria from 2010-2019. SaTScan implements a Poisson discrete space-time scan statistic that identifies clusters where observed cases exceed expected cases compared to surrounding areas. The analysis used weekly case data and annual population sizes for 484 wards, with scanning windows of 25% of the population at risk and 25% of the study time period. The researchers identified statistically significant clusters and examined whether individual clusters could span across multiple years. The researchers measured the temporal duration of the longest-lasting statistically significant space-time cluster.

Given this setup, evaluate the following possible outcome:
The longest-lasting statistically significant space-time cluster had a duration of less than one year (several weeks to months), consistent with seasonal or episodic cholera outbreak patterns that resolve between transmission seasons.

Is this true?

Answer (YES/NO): YES